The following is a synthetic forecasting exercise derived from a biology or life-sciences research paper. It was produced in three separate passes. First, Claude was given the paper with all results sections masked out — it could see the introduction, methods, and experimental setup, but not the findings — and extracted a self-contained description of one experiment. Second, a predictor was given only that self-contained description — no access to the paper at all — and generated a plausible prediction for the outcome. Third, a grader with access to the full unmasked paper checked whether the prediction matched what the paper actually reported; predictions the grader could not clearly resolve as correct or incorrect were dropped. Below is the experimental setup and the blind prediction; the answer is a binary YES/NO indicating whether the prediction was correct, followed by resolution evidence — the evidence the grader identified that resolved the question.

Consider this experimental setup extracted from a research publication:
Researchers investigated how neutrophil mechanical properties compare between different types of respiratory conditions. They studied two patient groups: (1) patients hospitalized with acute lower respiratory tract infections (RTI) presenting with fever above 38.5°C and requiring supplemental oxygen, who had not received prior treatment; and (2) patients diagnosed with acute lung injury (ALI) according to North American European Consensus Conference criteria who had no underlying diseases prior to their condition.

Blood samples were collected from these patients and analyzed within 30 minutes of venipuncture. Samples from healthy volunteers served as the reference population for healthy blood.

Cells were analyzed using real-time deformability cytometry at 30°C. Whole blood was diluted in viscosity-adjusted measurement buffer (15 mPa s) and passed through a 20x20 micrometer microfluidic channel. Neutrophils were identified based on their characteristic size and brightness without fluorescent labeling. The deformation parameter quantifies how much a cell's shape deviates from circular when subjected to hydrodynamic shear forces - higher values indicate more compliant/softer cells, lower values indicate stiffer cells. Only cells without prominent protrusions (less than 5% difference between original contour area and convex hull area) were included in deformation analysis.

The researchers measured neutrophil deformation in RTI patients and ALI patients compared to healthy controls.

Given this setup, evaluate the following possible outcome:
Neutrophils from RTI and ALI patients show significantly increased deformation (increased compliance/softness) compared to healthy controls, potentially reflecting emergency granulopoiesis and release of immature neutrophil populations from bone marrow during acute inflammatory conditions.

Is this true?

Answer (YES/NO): YES